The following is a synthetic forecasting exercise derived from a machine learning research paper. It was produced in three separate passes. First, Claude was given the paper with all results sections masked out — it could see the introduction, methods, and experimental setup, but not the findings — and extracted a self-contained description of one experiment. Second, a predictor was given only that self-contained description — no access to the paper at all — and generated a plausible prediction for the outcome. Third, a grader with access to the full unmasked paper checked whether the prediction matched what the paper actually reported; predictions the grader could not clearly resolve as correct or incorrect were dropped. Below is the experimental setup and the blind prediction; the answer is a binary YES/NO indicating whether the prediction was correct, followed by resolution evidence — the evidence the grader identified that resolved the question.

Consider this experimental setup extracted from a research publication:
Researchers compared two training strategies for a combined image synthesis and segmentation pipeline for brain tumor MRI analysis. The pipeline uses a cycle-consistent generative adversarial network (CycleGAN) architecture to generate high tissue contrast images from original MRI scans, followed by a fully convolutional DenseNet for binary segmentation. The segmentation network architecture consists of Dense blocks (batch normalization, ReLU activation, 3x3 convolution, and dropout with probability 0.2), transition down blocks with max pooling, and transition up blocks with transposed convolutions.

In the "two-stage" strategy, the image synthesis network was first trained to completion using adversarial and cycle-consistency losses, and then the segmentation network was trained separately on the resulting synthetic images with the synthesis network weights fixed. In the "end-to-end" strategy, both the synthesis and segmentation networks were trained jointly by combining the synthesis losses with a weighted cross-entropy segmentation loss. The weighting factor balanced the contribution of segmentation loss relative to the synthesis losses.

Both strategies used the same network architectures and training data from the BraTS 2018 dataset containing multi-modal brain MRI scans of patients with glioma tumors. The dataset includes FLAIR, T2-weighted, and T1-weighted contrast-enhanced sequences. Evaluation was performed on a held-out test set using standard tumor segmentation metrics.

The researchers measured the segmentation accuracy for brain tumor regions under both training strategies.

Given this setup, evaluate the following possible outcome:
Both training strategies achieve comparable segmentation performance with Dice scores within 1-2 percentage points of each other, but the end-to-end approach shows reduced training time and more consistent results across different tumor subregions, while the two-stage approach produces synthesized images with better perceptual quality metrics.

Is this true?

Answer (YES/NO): NO